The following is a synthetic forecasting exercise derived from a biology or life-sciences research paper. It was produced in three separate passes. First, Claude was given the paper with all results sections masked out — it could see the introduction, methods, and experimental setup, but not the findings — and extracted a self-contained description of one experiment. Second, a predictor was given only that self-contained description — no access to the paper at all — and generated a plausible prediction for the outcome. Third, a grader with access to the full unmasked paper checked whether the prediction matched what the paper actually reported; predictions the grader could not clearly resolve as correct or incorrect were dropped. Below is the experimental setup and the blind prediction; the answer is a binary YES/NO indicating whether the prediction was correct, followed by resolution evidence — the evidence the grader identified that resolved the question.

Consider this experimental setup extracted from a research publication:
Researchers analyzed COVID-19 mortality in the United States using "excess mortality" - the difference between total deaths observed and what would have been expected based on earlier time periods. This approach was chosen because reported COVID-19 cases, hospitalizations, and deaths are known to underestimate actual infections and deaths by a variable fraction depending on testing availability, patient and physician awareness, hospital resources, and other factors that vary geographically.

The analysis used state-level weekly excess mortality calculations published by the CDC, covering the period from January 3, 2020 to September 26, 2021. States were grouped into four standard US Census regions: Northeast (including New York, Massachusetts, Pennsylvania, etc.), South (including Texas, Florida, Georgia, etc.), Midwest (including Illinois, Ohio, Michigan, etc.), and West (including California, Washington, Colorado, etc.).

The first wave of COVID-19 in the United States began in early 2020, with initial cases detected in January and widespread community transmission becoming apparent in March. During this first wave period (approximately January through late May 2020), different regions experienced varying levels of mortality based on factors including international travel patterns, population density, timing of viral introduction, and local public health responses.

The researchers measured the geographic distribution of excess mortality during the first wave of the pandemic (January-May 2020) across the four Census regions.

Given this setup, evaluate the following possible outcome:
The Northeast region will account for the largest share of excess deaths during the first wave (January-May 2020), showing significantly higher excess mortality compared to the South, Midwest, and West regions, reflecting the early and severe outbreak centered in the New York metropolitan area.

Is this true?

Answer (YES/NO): YES